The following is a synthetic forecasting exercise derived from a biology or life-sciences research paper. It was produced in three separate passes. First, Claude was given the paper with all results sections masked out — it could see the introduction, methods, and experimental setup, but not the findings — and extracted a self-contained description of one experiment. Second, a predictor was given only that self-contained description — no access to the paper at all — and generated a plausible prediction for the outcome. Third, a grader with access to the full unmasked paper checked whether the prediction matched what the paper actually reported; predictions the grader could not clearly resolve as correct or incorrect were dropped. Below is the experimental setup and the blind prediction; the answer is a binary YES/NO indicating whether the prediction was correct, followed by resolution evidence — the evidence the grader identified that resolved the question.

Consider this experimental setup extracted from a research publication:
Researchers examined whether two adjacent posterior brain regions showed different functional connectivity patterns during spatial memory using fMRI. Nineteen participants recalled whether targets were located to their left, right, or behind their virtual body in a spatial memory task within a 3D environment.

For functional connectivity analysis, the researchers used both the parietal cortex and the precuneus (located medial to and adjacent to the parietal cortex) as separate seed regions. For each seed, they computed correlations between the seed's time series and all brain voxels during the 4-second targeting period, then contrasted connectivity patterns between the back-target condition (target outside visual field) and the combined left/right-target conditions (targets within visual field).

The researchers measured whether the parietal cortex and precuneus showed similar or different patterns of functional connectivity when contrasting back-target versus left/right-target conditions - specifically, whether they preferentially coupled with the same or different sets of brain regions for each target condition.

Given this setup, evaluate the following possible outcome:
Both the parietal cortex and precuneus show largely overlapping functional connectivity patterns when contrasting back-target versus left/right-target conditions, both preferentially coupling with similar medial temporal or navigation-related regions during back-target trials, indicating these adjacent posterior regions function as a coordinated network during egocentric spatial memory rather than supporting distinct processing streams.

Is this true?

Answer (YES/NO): NO